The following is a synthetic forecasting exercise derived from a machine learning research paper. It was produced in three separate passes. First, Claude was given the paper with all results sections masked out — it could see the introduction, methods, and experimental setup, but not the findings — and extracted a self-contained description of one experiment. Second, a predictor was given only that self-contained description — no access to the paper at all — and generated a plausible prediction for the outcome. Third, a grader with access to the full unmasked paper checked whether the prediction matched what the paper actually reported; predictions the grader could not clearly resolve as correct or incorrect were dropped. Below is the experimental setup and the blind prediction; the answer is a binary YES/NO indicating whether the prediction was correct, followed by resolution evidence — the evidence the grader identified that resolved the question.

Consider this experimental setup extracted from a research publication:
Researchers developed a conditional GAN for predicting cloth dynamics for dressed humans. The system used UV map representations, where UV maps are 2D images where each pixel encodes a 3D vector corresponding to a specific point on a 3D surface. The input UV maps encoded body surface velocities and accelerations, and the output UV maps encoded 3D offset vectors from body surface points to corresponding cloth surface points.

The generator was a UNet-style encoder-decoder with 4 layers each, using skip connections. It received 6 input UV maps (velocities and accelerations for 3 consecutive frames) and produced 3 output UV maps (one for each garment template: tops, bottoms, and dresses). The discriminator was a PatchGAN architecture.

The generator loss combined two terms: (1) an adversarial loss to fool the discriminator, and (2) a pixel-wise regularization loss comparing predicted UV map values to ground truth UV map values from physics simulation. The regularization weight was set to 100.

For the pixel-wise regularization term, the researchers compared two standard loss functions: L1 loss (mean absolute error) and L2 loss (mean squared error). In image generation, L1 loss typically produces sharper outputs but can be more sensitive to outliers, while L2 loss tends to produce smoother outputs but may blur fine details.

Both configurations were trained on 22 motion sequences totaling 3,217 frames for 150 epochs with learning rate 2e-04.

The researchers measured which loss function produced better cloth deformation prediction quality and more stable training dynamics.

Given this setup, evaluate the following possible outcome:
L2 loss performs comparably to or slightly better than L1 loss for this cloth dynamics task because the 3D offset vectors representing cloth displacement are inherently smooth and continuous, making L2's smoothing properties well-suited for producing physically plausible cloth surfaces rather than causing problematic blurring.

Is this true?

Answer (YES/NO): NO